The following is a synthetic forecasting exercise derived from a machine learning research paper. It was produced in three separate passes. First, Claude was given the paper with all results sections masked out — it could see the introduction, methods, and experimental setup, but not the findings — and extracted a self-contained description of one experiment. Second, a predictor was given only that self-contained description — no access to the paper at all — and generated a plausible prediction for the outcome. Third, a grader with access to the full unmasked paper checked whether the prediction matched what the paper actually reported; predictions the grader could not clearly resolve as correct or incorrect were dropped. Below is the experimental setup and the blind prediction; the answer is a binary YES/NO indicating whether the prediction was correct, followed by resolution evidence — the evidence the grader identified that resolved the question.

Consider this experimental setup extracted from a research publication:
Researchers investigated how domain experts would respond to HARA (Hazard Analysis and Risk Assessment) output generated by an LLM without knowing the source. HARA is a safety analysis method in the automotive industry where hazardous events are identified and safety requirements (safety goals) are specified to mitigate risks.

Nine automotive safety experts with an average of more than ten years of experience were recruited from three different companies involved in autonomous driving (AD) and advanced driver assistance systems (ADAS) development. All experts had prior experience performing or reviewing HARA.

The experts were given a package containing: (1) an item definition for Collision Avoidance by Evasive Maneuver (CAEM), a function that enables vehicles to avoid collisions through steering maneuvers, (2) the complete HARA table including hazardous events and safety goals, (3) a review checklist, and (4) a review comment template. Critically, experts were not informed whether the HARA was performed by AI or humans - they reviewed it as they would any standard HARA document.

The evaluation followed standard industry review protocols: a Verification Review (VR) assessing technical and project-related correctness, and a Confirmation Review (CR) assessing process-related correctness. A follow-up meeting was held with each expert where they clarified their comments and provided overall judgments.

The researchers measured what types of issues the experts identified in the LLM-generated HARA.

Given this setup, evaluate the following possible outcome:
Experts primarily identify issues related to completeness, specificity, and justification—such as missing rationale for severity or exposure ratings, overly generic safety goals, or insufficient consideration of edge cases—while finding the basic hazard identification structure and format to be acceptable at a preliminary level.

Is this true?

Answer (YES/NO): NO